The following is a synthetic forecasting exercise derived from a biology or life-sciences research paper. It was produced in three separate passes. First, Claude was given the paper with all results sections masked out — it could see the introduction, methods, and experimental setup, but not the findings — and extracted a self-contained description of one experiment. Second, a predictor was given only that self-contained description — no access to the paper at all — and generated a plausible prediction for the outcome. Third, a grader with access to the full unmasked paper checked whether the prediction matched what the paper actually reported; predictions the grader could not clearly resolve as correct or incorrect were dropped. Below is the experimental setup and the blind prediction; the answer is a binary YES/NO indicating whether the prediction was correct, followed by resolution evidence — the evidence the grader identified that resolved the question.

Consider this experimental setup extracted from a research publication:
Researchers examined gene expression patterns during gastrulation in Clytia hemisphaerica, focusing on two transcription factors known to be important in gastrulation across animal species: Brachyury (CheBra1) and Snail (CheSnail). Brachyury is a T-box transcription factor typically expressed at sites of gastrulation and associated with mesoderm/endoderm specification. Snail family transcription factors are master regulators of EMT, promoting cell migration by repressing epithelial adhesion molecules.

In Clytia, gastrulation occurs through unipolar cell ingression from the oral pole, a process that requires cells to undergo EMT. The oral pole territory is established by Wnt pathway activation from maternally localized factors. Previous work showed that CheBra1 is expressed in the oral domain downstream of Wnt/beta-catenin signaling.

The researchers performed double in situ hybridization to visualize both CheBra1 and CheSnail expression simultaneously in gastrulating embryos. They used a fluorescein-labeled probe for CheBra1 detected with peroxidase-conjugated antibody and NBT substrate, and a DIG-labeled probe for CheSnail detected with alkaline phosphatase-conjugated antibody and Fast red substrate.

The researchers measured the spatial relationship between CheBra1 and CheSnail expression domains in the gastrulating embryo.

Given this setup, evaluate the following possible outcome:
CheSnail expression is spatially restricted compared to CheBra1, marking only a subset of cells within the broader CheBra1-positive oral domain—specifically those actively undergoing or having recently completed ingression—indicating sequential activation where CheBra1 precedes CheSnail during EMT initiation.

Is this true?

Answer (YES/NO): NO